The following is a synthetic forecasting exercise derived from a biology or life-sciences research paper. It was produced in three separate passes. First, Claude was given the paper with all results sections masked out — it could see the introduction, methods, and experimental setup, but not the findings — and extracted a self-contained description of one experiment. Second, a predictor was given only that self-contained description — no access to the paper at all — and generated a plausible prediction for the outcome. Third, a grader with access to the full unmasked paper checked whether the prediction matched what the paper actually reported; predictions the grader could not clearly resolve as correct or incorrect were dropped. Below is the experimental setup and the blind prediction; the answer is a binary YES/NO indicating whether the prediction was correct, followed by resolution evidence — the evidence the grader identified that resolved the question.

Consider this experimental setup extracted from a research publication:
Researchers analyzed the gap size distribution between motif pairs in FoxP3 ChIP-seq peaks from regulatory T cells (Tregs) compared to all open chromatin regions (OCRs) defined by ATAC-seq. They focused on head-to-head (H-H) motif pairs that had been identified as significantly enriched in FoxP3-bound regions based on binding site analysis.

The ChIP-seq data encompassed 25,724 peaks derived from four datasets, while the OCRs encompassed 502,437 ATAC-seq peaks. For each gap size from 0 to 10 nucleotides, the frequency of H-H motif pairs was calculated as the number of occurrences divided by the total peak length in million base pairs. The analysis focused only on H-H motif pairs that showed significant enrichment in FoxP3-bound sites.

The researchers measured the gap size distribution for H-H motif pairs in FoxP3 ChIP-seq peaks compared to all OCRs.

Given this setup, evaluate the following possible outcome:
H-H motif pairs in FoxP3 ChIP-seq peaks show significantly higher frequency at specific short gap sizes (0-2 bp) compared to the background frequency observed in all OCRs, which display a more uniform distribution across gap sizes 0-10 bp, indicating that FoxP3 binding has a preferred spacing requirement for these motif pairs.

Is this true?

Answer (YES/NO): NO